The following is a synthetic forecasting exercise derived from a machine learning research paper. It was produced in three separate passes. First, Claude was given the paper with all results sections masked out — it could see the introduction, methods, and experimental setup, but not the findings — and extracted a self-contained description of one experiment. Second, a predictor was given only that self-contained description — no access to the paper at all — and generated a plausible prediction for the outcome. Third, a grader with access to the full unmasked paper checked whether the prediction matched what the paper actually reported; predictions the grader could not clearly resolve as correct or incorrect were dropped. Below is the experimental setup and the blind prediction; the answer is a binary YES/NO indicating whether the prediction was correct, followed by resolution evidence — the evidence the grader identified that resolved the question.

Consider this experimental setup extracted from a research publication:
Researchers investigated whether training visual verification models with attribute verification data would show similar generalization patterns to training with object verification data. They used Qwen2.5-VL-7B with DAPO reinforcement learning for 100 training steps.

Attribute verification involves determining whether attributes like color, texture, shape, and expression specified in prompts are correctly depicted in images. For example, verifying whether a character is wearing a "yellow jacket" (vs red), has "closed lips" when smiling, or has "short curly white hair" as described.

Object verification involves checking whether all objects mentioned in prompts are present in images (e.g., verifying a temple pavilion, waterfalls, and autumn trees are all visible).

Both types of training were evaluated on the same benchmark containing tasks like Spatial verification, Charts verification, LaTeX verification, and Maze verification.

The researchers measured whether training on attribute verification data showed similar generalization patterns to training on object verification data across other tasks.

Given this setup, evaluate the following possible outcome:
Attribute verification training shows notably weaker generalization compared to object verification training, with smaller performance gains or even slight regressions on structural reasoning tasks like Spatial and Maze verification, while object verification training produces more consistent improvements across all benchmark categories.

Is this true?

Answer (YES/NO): NO